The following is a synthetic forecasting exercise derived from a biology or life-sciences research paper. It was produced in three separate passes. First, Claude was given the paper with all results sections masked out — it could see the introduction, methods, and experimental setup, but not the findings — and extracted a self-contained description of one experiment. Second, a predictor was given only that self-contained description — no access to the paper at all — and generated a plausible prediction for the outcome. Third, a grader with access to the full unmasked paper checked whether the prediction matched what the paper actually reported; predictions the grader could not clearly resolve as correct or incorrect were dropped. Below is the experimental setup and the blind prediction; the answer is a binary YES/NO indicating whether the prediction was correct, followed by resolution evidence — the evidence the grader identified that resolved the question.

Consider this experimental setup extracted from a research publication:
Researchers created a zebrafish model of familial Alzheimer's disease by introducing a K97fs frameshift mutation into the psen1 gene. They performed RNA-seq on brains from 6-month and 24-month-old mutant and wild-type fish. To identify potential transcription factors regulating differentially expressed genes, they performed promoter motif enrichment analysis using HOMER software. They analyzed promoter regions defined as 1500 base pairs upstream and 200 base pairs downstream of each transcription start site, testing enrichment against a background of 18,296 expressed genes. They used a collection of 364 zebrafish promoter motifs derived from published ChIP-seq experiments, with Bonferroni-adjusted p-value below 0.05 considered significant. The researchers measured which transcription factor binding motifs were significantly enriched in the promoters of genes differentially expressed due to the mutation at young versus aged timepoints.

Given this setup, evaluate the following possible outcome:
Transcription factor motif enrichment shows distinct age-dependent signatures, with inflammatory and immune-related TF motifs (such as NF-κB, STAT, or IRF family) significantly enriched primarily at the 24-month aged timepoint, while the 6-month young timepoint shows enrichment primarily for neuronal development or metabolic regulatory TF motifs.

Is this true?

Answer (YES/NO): NO